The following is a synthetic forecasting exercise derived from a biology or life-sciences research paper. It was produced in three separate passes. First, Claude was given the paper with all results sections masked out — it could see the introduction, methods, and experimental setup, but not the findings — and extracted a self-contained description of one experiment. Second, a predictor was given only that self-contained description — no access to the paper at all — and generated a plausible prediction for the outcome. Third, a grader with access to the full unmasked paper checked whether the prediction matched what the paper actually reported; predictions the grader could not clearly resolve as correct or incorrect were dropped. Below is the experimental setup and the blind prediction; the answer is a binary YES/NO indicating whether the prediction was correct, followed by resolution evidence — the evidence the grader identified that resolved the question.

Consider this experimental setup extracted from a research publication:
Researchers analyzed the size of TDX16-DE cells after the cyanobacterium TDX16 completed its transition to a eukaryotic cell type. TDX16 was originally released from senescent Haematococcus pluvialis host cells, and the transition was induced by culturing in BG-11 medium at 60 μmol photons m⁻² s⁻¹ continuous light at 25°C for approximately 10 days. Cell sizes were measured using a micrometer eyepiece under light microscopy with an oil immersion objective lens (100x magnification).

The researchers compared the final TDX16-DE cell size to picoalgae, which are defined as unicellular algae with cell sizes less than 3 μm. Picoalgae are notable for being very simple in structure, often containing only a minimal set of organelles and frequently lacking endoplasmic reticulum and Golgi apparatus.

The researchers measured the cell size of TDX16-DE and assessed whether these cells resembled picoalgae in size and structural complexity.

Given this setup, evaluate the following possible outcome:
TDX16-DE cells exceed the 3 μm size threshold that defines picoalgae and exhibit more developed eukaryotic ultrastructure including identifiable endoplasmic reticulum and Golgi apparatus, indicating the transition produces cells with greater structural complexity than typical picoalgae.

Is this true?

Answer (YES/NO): NO